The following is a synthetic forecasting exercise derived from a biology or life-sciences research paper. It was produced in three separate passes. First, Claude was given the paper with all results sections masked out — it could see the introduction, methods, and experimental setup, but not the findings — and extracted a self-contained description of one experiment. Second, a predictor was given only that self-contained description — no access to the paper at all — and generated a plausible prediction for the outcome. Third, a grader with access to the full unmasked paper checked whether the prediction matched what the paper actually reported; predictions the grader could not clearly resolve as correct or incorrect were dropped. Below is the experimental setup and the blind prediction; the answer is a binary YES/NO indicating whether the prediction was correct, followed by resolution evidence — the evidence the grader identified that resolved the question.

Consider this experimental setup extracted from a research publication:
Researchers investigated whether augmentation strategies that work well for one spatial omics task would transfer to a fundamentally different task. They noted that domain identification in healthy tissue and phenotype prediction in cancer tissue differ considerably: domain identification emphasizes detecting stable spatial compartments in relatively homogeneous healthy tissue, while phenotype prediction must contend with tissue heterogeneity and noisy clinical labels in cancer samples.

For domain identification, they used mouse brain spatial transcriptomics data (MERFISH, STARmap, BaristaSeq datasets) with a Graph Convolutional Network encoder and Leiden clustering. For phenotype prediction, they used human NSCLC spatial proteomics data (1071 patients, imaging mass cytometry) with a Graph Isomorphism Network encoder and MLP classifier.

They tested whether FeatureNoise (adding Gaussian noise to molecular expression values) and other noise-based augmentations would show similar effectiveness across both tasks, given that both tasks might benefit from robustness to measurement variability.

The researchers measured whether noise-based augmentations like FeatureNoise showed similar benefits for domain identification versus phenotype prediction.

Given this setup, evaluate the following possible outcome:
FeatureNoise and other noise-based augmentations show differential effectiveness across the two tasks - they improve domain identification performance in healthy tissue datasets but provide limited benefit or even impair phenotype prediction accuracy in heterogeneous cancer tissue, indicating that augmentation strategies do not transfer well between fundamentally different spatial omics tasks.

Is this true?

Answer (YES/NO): NO